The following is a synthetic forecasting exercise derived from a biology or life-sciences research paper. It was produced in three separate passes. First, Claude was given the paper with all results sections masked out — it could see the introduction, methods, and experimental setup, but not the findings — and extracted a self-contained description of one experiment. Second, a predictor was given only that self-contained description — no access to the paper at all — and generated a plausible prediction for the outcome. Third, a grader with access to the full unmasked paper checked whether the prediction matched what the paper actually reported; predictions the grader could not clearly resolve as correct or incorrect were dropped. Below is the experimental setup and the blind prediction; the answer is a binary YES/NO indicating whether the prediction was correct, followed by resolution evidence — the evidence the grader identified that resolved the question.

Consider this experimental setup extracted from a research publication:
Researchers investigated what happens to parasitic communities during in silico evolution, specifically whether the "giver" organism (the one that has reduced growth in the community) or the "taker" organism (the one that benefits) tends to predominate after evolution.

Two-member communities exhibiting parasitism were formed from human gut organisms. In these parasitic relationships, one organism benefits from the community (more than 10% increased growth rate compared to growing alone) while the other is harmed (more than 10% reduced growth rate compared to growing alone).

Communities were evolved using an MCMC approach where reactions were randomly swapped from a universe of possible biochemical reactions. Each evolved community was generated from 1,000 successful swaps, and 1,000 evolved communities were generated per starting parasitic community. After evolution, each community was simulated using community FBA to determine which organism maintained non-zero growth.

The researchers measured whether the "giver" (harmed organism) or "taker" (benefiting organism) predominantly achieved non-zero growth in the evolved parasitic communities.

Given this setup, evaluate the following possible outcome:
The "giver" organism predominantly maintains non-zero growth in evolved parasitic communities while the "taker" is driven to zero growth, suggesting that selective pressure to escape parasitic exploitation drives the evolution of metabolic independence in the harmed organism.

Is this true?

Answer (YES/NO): YES